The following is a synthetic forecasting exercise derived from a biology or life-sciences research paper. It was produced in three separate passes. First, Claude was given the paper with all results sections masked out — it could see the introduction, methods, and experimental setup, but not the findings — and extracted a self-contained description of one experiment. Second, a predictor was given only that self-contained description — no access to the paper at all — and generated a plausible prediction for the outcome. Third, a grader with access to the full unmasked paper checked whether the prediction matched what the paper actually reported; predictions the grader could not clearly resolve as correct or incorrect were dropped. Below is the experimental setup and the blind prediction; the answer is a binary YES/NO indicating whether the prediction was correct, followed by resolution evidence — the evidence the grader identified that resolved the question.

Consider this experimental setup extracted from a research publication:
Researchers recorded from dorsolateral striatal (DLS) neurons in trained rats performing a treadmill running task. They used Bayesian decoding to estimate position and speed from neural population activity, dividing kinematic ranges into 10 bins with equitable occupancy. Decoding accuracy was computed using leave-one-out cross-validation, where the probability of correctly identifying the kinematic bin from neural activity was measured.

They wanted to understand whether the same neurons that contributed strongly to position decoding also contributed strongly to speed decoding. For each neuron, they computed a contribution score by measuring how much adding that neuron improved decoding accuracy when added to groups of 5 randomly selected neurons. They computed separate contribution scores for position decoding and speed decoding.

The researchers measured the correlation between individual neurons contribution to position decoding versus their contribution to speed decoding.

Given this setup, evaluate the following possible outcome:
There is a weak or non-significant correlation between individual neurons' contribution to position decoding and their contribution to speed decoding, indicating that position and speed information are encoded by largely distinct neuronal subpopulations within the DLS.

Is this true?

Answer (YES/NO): YES